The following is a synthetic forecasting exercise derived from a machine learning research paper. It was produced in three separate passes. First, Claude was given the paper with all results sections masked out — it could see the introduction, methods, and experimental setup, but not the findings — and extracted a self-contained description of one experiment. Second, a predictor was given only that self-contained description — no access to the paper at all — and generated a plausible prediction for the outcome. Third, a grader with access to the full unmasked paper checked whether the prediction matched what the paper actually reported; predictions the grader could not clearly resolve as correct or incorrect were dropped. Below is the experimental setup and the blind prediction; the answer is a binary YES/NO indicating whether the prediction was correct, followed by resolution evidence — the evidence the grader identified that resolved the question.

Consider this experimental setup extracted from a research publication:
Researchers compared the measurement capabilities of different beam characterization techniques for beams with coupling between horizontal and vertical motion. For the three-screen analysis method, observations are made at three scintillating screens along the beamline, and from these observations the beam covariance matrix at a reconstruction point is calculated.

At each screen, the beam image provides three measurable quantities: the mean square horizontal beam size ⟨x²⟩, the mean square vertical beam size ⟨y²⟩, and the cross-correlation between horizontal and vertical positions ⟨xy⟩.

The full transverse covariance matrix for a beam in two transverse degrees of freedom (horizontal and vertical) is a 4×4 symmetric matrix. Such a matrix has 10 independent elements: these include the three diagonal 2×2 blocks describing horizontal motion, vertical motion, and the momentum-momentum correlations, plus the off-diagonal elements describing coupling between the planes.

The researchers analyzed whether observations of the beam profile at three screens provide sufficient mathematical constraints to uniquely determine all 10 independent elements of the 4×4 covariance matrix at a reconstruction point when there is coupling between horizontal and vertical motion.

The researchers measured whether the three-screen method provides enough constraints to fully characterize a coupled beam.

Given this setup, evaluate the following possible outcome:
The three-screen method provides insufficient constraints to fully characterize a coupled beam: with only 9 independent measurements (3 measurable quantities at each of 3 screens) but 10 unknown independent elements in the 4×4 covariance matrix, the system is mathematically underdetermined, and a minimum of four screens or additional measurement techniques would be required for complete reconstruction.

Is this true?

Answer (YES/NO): YES